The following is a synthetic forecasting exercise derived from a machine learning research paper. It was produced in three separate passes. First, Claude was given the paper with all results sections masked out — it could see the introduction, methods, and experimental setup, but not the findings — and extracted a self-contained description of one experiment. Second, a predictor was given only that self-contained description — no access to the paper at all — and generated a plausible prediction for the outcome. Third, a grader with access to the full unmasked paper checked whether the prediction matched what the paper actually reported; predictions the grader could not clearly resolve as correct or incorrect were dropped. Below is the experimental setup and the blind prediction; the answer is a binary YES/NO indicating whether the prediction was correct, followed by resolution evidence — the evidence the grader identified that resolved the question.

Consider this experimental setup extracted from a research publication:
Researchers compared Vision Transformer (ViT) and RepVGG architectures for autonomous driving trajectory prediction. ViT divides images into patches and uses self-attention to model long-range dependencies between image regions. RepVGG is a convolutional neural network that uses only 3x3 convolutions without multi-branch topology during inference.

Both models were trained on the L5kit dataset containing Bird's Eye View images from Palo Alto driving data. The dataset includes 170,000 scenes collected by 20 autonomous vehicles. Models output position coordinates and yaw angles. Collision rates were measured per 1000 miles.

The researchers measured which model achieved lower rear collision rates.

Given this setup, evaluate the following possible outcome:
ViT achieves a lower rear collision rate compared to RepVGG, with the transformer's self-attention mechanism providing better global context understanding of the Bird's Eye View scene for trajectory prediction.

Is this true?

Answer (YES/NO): YES